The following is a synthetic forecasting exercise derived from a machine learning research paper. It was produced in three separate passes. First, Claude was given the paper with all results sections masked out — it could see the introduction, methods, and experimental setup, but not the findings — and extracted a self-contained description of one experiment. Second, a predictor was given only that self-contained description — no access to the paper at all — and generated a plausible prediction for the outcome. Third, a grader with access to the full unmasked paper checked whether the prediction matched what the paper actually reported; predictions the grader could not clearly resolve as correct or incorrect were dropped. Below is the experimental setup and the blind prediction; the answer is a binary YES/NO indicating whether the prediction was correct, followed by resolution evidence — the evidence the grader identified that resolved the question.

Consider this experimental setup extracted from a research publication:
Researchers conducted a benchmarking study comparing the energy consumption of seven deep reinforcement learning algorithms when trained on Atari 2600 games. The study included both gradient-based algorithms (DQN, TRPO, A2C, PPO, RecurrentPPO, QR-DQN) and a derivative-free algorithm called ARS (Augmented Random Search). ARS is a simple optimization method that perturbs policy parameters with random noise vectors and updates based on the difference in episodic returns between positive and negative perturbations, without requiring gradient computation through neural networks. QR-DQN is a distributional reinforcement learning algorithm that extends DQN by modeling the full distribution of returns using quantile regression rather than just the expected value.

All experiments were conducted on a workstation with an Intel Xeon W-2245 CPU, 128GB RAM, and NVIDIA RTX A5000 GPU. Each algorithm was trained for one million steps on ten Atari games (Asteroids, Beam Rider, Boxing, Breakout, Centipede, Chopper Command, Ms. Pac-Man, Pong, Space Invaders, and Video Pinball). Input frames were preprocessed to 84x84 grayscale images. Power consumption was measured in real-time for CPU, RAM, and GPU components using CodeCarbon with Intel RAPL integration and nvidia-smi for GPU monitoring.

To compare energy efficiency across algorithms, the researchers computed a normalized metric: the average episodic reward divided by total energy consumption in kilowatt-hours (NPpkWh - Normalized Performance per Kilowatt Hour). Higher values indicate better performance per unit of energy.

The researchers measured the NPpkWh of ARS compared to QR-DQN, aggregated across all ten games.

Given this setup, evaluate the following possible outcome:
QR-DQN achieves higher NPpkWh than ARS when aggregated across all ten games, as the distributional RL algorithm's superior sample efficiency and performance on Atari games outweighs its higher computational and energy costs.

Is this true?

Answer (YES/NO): NO